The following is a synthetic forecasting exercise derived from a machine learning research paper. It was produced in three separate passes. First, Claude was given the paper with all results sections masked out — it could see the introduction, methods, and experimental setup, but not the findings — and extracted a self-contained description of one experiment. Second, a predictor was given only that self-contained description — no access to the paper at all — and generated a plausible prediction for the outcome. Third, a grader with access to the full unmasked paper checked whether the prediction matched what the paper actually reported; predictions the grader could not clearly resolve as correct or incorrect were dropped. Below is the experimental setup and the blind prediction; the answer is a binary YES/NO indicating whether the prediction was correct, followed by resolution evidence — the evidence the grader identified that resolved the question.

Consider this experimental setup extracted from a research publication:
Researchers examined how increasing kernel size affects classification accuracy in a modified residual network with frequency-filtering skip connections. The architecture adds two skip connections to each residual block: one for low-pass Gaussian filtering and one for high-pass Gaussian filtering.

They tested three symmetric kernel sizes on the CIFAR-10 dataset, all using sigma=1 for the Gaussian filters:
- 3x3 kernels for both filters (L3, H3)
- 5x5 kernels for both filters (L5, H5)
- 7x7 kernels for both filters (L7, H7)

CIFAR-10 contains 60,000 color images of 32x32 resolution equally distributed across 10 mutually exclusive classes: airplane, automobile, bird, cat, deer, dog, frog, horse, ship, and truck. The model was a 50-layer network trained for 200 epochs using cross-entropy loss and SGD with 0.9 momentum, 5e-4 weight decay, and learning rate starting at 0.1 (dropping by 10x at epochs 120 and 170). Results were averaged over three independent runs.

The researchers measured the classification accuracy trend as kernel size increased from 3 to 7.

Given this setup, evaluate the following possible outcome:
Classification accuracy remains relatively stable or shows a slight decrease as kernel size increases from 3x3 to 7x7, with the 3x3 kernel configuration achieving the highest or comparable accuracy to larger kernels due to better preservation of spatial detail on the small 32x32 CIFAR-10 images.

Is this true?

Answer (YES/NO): YES